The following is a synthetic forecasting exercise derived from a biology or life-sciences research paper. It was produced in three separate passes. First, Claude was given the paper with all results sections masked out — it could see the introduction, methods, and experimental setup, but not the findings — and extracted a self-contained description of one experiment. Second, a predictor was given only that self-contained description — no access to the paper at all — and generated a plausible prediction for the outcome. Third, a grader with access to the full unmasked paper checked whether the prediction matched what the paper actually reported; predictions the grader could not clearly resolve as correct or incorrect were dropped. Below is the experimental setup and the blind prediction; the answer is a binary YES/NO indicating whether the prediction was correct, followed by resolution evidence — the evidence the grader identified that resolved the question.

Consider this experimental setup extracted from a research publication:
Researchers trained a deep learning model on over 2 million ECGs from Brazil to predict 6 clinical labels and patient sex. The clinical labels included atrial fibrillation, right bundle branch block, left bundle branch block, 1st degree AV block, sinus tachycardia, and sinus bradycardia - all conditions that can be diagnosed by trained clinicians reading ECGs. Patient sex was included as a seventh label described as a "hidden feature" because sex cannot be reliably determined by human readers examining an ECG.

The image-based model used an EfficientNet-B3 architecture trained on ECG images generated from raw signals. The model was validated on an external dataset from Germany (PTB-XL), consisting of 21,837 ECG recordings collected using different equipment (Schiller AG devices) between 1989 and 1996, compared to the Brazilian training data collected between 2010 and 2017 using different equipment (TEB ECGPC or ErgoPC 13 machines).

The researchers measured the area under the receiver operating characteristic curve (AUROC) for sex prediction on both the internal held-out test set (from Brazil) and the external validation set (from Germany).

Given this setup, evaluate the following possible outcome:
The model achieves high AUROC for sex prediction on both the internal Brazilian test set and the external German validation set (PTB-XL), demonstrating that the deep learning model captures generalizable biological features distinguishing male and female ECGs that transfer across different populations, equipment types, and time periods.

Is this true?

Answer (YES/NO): YES